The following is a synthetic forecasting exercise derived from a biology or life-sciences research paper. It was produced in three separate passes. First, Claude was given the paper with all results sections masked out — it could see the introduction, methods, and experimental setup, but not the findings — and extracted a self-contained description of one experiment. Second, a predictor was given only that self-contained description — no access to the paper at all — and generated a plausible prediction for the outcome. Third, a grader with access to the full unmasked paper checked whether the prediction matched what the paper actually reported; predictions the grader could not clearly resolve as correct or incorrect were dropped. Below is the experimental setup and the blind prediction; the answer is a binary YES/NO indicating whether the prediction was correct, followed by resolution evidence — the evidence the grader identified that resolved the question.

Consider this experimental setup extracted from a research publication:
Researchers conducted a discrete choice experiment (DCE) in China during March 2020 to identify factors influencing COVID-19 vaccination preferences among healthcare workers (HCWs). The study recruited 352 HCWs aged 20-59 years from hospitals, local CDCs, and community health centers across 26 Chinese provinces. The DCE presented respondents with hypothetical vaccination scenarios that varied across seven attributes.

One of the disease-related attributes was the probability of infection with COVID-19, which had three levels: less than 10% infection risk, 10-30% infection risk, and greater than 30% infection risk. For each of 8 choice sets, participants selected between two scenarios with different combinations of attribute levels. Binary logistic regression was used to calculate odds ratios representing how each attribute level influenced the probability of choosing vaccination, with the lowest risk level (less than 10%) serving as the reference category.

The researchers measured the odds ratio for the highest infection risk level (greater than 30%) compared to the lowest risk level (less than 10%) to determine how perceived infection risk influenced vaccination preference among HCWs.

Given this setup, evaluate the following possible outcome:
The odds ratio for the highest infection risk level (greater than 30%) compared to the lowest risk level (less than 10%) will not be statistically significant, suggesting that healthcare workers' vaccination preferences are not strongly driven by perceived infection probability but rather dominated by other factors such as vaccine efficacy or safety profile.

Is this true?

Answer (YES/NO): NO